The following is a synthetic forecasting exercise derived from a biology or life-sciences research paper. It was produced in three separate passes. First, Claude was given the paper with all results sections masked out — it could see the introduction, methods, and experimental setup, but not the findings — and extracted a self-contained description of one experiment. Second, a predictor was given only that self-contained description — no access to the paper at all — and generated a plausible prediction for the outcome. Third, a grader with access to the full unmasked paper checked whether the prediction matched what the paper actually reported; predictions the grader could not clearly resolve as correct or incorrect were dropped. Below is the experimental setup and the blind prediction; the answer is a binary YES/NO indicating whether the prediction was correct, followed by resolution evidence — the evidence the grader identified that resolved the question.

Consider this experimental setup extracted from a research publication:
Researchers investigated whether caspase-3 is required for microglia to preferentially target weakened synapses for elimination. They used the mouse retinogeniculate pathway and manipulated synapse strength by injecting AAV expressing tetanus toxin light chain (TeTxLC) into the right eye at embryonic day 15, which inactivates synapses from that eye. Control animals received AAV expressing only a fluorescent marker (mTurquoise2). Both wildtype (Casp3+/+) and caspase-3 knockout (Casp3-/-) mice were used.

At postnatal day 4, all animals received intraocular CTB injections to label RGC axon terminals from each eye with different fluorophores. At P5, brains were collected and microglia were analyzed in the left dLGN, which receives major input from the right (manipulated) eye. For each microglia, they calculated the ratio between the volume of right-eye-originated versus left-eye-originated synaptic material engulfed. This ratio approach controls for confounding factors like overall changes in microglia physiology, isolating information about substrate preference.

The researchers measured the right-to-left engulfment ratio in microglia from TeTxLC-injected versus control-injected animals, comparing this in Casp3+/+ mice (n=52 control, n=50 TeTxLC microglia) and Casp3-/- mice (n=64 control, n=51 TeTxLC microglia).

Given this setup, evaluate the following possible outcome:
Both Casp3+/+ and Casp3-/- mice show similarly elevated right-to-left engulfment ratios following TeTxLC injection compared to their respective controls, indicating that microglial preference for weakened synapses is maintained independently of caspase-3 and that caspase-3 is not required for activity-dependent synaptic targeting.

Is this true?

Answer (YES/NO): NO